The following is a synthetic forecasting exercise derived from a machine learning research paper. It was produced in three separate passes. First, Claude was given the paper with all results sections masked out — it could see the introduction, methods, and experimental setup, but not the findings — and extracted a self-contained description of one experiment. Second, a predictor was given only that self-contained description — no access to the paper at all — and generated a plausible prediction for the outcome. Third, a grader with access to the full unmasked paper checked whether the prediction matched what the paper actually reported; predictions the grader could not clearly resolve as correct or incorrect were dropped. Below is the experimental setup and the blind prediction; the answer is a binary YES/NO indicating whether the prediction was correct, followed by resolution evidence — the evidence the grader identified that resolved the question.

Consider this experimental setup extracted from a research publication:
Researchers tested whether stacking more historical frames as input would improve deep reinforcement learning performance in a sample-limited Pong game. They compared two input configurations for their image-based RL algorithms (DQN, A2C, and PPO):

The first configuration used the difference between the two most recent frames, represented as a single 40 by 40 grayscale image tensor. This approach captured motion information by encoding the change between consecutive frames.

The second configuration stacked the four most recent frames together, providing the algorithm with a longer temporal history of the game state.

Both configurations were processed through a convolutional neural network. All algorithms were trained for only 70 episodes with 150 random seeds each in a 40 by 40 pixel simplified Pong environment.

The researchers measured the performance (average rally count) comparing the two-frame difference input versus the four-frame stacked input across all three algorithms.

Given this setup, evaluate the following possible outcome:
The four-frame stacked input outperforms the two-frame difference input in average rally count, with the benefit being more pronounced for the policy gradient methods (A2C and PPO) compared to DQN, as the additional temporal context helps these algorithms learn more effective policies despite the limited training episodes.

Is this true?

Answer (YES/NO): NO